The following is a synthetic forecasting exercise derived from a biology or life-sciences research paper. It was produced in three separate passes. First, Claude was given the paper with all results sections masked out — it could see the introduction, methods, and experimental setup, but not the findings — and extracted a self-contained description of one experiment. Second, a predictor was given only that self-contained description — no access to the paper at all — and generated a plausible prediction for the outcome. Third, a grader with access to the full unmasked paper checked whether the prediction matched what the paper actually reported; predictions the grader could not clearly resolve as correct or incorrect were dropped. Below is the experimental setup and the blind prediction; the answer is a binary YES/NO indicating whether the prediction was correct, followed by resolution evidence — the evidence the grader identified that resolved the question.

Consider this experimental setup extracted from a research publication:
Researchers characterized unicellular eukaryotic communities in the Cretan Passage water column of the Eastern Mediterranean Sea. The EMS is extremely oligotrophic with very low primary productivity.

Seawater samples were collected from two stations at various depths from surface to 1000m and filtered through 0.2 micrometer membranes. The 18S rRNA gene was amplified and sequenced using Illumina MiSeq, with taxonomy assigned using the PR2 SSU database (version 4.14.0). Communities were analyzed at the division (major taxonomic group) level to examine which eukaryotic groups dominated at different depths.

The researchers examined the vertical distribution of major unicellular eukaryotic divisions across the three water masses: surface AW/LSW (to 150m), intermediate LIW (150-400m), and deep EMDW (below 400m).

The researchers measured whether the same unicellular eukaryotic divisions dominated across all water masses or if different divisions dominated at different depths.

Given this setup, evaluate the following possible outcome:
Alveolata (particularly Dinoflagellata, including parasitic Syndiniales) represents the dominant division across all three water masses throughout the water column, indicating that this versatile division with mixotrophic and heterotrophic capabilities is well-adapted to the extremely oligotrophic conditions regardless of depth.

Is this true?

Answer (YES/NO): NO